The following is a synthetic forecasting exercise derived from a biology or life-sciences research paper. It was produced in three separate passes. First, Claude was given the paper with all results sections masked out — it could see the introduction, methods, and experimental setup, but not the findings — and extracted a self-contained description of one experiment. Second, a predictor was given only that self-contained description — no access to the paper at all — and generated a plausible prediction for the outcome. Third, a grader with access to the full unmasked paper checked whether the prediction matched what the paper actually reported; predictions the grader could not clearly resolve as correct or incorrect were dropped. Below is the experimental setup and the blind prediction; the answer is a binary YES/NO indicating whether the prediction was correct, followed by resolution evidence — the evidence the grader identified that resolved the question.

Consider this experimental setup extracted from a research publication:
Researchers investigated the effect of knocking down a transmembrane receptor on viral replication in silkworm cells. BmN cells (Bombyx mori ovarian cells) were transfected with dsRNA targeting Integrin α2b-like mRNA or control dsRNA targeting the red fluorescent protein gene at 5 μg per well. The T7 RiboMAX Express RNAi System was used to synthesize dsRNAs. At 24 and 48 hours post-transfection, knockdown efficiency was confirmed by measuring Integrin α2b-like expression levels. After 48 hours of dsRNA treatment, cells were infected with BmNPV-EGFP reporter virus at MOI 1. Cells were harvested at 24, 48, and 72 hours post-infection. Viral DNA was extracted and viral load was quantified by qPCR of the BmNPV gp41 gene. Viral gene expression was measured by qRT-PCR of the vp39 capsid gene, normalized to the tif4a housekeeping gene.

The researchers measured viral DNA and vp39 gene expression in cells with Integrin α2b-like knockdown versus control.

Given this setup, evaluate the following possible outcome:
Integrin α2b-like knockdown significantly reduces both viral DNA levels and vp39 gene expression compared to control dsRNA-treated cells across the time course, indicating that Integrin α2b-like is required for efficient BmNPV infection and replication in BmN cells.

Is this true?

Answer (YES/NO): YES